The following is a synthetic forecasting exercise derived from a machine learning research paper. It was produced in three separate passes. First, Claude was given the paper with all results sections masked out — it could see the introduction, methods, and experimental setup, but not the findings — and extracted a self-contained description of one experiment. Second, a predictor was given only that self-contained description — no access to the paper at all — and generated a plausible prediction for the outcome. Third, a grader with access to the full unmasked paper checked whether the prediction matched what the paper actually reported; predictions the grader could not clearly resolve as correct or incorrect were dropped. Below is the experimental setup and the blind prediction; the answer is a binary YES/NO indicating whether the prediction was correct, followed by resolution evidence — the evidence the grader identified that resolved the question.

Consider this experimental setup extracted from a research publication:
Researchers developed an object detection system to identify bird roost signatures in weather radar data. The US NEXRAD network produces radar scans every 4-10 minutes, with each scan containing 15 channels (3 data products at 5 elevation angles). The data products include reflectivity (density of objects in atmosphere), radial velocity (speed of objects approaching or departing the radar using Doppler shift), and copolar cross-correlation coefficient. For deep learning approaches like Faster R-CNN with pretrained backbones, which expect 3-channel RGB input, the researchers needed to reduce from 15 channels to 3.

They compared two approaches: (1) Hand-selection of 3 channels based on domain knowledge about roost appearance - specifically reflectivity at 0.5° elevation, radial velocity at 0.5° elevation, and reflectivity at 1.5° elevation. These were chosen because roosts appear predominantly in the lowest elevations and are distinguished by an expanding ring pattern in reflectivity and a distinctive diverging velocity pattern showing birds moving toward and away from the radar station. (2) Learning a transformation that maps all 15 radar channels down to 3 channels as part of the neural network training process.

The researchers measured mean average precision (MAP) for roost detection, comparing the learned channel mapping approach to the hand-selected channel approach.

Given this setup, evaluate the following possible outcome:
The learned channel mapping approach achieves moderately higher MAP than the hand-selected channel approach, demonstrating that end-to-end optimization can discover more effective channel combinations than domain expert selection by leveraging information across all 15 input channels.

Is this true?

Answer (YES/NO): NO